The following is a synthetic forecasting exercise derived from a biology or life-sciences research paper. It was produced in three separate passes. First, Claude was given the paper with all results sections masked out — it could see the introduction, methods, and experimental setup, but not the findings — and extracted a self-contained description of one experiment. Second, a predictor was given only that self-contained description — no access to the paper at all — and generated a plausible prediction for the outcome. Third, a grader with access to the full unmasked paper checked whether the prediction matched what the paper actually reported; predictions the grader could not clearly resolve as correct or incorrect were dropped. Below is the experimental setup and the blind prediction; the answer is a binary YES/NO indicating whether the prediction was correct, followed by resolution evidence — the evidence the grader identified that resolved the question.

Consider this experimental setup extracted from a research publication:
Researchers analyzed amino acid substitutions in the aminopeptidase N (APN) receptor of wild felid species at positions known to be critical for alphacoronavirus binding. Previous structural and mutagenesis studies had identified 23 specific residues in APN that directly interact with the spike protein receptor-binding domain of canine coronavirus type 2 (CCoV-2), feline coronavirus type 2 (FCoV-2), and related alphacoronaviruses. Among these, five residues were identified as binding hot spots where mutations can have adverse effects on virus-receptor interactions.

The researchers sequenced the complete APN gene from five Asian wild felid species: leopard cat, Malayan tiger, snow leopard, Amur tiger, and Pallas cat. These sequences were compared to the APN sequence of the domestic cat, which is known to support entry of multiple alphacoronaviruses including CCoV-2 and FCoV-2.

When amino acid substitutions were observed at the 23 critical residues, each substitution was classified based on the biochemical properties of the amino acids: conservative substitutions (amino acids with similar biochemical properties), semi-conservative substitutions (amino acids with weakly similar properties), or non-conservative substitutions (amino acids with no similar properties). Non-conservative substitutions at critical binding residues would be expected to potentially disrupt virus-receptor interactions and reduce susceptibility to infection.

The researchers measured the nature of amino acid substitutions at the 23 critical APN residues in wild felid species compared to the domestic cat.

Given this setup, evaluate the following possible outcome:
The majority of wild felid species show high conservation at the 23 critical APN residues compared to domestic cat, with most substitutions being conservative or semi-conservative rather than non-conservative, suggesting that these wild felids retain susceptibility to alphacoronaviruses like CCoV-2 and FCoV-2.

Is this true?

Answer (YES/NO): YES